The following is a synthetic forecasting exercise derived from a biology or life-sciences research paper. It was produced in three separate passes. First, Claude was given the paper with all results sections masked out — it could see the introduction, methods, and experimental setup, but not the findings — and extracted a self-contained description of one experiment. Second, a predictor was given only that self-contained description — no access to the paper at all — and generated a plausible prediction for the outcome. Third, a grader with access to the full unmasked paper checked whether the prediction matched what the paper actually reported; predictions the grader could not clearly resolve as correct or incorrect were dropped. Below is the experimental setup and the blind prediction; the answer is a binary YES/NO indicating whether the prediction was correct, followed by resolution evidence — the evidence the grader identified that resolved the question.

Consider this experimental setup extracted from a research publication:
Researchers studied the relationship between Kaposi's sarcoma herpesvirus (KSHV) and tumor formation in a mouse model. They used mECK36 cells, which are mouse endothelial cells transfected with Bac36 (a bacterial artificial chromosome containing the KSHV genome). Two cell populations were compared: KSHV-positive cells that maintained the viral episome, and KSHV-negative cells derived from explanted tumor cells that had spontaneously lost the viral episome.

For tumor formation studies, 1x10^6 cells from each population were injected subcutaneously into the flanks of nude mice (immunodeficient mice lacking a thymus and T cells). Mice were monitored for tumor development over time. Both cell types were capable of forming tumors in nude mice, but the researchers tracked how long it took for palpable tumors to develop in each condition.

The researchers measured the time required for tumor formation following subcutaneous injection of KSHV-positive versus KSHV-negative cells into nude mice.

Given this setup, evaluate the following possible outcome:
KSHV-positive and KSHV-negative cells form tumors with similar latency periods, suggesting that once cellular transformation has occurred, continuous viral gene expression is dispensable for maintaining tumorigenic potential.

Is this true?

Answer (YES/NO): NO